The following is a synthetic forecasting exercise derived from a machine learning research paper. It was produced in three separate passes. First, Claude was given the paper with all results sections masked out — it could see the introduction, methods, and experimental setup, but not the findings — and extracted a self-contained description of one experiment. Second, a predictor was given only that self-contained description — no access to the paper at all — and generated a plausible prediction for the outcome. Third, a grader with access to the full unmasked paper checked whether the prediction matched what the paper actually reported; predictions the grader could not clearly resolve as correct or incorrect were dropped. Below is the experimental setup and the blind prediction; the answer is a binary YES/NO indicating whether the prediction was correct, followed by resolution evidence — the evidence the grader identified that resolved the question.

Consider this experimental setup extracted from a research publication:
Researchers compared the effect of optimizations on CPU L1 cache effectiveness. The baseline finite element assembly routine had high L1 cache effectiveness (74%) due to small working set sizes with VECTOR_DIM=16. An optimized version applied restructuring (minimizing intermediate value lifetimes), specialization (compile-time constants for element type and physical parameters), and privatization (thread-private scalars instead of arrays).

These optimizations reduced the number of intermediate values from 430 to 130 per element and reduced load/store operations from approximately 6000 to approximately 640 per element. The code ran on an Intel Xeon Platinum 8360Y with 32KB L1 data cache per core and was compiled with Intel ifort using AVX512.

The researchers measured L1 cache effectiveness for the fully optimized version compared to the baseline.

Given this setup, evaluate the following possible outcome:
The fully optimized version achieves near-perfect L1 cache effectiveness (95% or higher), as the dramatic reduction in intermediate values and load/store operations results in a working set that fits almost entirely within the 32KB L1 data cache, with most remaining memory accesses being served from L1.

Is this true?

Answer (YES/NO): NO